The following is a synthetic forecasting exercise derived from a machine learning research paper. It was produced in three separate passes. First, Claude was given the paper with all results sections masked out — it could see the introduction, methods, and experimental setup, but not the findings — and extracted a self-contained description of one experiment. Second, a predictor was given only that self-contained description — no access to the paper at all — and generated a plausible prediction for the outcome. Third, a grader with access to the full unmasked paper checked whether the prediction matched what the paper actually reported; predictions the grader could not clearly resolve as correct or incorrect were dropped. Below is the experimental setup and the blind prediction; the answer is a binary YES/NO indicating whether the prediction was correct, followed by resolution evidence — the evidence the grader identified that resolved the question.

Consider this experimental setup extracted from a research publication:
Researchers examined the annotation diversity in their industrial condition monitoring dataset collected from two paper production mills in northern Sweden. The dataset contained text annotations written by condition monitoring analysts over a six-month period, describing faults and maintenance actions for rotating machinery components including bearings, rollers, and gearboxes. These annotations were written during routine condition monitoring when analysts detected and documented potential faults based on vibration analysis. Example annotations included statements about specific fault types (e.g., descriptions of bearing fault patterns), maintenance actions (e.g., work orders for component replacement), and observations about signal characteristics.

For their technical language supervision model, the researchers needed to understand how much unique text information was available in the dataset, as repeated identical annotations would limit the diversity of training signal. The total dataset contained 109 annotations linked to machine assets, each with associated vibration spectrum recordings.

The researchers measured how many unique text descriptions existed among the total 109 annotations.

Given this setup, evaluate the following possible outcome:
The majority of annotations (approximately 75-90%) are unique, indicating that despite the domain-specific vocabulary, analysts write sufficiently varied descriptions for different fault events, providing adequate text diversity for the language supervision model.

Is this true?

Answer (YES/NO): NO